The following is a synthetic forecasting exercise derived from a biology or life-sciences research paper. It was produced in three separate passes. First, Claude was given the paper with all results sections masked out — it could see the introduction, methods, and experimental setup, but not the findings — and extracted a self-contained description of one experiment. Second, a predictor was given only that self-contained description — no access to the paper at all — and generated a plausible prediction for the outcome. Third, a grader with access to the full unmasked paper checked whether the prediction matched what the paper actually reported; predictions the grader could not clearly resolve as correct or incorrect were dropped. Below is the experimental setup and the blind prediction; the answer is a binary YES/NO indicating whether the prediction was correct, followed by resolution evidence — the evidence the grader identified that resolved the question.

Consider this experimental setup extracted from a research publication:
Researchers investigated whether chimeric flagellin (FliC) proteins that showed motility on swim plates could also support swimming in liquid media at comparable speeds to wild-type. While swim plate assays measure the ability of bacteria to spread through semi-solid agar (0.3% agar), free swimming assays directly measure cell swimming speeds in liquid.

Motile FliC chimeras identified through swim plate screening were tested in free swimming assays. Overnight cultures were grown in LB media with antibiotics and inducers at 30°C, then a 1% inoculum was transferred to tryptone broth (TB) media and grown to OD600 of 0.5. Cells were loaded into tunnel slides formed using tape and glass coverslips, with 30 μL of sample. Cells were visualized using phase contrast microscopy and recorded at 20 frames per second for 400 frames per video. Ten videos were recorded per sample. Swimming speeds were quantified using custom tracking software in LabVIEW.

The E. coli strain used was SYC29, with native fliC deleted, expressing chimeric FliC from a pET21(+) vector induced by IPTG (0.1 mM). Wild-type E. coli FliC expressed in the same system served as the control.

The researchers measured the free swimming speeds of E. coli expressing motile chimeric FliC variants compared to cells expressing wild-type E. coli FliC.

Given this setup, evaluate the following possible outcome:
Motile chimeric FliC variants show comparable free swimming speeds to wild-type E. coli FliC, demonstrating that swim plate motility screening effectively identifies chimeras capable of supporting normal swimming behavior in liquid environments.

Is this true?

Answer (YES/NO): NO